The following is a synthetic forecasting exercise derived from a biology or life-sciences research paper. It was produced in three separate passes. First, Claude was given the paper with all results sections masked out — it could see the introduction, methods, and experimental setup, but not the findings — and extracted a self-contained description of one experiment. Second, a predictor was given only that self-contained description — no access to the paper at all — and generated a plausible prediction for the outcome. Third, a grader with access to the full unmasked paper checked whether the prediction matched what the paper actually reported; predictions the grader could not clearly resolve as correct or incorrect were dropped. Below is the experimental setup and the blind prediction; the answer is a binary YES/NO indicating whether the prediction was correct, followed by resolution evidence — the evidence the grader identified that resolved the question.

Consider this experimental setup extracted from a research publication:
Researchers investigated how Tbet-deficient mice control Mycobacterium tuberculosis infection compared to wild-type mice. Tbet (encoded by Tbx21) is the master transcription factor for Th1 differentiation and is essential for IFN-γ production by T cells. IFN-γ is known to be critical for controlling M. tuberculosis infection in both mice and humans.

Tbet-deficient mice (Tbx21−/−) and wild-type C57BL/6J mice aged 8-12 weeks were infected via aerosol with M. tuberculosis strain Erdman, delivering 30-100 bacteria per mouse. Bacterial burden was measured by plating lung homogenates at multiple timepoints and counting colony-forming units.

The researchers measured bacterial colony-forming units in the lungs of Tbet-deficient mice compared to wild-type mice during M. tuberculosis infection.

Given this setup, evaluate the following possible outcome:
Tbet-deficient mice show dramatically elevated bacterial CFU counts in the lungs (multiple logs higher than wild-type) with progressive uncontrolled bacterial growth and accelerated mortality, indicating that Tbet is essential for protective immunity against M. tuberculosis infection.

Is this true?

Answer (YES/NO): NO